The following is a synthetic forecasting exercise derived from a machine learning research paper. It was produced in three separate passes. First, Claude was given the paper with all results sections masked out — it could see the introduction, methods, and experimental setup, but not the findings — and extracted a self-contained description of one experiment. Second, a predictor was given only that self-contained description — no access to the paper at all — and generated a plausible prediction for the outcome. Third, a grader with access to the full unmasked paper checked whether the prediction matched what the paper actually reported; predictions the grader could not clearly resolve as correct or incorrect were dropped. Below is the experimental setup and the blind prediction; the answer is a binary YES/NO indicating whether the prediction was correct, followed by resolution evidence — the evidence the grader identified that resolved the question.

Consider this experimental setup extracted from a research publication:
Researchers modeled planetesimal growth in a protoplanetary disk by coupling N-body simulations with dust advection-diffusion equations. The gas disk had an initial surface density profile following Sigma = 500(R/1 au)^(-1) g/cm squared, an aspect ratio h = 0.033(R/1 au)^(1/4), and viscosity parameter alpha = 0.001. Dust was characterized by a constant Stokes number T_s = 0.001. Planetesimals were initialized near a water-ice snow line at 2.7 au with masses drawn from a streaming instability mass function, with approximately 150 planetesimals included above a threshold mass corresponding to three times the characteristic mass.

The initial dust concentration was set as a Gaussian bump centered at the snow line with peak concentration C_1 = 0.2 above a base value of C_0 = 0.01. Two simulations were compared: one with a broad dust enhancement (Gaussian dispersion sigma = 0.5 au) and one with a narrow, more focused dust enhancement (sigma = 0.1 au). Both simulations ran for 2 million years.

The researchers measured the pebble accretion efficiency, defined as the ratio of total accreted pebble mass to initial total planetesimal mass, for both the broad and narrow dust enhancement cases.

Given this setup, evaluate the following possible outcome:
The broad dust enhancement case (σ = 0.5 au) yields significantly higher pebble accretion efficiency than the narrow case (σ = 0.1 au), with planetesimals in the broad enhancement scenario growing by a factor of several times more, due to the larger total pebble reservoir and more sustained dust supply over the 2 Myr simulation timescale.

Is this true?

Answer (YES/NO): NO